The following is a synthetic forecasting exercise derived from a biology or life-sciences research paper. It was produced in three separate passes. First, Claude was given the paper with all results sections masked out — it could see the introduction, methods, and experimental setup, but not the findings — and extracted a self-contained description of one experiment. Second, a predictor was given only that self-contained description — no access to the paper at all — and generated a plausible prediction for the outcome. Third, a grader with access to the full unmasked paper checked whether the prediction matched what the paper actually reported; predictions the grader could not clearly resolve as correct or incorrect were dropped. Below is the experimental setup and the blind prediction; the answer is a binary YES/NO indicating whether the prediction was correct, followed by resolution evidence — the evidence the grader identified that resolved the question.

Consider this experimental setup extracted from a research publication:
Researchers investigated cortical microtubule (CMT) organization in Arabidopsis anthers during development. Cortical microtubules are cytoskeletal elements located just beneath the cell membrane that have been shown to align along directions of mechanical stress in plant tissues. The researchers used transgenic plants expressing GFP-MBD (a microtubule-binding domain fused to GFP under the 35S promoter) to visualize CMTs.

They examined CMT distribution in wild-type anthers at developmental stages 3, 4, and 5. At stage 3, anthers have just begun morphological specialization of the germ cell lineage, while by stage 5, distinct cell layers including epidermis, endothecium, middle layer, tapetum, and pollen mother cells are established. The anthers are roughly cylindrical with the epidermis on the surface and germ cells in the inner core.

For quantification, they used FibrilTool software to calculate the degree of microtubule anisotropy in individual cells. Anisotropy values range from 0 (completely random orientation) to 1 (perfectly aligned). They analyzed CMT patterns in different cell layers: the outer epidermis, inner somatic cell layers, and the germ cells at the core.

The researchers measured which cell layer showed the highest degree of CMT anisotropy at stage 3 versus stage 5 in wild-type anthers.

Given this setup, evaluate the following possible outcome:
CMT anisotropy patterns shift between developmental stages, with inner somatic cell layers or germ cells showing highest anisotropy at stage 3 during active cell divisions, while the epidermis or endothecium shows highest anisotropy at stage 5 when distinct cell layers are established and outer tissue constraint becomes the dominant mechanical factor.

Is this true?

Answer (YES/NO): NO